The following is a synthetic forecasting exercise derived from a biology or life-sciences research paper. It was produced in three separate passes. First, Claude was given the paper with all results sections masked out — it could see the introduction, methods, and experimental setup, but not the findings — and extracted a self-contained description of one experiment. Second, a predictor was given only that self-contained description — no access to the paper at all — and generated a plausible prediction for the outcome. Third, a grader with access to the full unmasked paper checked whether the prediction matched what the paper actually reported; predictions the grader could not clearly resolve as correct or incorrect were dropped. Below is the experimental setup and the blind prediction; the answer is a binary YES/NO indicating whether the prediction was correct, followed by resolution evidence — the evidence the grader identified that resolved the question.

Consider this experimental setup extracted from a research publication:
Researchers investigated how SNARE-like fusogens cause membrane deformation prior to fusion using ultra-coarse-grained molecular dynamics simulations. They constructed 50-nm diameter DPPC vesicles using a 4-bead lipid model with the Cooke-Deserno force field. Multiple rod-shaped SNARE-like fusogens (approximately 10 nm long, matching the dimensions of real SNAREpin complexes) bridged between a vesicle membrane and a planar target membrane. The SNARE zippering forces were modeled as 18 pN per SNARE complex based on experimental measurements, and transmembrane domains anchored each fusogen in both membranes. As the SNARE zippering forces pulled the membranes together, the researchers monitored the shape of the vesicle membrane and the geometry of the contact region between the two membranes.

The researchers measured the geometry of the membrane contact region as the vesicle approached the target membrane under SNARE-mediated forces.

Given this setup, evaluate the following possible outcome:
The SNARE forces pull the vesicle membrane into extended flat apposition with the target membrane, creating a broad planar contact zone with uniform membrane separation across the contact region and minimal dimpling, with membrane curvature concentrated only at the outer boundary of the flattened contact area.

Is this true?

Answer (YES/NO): YES